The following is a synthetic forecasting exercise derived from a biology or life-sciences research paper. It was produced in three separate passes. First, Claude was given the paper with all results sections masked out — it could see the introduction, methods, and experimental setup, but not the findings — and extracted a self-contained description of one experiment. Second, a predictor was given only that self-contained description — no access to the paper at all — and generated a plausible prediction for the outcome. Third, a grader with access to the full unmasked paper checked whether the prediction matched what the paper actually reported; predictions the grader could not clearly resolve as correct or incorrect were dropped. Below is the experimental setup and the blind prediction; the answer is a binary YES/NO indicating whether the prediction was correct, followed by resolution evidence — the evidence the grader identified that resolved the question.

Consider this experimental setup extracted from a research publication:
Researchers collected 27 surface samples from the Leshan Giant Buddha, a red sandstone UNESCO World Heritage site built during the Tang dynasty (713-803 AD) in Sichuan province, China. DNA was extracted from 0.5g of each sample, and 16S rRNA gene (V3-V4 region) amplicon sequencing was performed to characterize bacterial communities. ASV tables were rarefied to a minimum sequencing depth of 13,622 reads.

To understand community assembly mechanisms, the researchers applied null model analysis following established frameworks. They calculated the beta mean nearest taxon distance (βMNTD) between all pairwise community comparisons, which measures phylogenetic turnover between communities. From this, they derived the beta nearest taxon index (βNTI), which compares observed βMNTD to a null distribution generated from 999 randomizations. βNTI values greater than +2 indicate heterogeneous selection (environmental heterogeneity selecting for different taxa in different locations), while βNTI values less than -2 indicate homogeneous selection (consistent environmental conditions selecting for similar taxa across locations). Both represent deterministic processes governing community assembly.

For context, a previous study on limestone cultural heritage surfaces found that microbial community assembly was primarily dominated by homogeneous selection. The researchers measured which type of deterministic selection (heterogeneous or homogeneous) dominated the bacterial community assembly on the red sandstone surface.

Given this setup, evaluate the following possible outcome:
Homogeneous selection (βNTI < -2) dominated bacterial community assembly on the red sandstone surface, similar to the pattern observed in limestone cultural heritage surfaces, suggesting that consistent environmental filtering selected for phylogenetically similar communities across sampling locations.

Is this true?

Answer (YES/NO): NO